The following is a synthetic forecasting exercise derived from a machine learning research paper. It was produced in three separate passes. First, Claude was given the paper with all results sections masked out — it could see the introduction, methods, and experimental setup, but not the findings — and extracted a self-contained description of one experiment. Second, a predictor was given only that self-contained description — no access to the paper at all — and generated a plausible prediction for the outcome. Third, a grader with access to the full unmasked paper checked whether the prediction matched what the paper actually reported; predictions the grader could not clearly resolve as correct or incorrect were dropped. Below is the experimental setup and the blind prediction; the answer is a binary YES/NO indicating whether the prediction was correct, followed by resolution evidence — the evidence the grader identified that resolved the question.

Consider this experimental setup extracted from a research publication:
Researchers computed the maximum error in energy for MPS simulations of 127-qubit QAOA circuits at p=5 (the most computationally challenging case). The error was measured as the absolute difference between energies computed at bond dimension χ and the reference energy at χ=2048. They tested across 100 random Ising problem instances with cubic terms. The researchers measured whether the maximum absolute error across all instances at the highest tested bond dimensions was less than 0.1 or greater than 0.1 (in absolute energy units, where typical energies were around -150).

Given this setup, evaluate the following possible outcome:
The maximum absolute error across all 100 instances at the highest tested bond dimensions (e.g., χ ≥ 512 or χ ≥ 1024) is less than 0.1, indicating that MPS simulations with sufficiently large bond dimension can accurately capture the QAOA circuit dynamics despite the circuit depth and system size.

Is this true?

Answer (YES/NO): YES